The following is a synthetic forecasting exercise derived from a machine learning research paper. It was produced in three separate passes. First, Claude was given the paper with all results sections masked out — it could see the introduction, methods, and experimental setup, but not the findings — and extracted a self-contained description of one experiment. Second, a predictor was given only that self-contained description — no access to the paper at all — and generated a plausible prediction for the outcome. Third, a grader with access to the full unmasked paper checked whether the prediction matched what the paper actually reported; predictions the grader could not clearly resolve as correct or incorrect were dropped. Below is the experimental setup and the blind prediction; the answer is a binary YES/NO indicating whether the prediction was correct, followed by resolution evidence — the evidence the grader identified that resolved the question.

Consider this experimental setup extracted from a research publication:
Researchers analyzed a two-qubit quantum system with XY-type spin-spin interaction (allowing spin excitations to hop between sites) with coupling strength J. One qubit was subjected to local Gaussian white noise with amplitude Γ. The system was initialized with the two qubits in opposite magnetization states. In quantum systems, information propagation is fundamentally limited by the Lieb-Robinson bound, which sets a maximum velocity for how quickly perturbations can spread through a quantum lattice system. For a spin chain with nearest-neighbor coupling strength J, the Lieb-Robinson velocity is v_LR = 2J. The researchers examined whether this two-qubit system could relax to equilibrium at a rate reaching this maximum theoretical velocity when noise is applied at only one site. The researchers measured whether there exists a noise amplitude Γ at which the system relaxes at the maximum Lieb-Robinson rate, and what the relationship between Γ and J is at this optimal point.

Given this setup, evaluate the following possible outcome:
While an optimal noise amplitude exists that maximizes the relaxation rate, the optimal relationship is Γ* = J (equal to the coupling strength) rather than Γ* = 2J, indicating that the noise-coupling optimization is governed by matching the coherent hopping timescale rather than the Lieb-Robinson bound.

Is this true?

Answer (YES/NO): NO